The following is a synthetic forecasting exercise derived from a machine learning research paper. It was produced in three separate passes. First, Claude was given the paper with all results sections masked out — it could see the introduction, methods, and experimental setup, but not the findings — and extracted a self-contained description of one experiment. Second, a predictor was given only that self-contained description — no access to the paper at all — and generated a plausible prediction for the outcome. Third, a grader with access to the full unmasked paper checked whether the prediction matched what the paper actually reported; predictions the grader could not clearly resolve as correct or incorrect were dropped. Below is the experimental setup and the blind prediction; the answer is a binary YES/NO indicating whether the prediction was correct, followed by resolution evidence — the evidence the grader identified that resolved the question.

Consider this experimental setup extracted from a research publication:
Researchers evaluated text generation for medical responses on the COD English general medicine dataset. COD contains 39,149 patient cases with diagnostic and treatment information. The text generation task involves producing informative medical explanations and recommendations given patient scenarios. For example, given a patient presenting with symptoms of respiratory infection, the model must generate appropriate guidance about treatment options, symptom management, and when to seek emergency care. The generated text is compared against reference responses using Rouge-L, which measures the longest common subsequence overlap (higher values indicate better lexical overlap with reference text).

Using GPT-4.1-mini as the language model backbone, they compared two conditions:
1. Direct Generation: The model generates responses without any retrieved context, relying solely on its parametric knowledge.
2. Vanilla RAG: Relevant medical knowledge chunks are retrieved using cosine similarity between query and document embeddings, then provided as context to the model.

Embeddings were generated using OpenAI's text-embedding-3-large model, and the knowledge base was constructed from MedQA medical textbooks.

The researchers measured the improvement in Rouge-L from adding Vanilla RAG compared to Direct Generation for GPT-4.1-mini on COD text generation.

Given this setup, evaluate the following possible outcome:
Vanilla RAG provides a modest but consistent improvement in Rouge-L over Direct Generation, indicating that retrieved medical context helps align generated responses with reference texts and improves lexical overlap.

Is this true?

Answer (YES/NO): YES